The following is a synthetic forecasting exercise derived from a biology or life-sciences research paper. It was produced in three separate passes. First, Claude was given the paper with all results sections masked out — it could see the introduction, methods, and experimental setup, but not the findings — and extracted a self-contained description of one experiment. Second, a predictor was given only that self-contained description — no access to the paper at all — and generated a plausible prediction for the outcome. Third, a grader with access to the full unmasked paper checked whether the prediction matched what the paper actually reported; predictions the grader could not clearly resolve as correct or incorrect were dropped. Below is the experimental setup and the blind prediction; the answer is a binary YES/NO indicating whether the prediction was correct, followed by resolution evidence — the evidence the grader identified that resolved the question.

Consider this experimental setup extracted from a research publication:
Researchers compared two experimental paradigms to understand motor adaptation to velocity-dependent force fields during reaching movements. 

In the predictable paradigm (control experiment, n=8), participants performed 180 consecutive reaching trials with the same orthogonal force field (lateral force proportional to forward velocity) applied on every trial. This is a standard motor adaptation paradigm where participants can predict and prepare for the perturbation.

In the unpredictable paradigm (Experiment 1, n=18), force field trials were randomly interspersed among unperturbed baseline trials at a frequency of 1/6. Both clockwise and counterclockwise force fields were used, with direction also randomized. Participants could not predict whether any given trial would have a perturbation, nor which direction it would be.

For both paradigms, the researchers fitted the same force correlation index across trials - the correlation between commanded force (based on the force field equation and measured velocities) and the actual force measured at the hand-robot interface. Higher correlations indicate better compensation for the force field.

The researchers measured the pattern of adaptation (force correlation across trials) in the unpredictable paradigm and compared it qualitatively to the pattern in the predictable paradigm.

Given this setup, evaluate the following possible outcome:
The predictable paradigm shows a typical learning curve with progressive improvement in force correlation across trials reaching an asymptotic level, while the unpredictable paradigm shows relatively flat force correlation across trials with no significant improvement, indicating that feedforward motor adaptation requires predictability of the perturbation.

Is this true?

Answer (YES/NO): NO